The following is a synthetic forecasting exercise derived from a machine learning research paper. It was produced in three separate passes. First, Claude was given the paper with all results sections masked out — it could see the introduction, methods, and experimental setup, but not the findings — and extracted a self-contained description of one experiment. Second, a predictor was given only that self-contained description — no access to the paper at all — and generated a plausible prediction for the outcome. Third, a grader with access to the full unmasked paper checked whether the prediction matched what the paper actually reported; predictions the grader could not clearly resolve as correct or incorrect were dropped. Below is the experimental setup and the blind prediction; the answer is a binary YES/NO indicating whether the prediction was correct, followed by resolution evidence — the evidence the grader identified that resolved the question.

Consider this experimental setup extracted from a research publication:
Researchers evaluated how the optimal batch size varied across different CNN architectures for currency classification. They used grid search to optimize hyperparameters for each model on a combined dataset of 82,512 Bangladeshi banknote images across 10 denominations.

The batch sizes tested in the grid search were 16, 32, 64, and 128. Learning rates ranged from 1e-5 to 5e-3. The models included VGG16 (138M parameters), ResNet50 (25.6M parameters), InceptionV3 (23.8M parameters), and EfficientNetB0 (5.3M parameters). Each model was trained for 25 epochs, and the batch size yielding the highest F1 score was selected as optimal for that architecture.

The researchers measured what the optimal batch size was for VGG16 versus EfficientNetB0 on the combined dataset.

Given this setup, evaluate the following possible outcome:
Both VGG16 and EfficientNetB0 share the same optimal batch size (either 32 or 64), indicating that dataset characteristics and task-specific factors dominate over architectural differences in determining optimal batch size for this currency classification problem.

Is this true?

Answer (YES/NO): NO